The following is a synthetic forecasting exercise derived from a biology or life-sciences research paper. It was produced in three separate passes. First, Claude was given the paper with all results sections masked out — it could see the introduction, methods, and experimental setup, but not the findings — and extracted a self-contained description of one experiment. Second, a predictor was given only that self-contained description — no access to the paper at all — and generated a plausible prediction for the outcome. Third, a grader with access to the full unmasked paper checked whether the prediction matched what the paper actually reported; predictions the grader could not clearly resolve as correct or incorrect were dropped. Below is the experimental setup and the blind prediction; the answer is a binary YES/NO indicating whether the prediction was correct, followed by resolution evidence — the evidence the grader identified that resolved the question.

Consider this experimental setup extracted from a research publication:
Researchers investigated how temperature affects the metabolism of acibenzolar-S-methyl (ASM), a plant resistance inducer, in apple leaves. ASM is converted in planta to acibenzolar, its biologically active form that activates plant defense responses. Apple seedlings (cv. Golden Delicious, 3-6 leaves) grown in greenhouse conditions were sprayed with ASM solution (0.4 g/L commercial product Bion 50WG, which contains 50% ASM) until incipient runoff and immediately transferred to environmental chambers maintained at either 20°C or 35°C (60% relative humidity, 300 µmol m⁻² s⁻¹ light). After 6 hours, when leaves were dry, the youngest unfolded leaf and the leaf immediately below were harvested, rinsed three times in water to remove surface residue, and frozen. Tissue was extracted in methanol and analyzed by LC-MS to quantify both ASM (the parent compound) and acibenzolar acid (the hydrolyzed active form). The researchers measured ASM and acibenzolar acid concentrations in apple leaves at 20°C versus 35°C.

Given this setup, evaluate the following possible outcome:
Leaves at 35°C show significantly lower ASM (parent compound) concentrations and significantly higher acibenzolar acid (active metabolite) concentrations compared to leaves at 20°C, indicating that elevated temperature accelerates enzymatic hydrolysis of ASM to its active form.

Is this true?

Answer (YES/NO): NO